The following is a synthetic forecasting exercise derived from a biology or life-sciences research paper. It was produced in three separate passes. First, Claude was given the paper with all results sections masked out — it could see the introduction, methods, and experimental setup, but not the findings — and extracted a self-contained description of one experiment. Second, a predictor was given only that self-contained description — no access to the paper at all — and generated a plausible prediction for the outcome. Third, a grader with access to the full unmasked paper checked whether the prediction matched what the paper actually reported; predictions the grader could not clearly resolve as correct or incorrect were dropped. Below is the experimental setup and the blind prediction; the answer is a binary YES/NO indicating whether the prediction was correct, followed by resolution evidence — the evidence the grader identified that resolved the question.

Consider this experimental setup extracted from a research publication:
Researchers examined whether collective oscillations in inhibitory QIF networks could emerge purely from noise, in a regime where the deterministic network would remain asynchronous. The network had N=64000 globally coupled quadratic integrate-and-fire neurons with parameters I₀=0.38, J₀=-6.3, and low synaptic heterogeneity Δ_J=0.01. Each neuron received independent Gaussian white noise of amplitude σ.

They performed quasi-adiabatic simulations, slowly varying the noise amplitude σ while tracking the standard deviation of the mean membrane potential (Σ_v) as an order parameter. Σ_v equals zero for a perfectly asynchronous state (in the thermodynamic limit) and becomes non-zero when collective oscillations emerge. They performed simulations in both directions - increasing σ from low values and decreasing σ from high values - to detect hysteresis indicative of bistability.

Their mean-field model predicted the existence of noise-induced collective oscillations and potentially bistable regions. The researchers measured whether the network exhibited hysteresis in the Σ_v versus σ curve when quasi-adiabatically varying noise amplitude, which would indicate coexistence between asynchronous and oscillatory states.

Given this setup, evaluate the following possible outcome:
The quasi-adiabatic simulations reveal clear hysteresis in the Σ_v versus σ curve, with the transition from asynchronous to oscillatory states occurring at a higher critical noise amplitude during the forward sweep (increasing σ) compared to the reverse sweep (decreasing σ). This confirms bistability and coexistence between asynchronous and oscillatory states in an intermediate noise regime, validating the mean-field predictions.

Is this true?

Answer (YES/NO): YES